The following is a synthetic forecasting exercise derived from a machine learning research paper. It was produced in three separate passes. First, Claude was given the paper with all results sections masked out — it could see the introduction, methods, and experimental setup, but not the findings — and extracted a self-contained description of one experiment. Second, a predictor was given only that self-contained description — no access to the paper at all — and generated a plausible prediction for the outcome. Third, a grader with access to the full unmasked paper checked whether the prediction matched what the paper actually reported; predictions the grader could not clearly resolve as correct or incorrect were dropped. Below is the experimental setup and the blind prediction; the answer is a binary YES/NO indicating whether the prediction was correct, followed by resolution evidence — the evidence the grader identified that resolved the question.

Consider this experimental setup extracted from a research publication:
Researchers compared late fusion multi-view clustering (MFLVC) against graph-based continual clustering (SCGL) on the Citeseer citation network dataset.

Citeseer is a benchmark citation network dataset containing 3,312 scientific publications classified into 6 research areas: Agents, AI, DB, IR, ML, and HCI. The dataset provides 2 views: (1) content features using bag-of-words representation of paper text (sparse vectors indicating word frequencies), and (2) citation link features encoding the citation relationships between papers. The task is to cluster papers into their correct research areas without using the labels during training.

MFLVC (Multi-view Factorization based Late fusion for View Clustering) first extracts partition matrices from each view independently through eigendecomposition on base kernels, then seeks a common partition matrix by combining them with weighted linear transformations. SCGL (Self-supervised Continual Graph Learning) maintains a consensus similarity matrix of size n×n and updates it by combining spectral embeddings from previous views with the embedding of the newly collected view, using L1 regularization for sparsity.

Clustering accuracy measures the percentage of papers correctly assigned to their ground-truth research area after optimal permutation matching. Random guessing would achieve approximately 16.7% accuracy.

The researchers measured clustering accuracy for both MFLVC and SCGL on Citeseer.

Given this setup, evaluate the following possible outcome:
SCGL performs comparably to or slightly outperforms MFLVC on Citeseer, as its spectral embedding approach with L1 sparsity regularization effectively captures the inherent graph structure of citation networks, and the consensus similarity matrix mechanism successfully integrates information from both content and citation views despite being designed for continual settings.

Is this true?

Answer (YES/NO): NO